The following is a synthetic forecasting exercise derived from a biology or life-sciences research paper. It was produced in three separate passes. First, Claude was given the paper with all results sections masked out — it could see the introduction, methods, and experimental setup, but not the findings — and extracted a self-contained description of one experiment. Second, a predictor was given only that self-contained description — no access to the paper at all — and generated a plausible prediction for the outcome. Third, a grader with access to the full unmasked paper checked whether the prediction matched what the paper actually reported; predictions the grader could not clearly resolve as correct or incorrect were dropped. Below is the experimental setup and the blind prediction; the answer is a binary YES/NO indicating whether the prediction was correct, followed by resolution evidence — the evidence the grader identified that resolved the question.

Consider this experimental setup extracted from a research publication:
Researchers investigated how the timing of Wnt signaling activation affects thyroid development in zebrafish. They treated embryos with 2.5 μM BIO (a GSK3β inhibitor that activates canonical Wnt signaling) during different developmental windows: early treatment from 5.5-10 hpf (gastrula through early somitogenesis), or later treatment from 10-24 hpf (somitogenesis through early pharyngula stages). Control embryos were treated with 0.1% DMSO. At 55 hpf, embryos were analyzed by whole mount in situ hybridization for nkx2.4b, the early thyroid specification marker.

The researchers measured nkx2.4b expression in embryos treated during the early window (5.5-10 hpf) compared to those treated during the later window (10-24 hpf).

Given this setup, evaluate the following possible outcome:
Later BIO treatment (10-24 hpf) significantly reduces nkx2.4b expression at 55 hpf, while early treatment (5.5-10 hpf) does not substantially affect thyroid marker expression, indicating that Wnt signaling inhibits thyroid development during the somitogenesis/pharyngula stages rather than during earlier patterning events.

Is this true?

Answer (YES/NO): NO